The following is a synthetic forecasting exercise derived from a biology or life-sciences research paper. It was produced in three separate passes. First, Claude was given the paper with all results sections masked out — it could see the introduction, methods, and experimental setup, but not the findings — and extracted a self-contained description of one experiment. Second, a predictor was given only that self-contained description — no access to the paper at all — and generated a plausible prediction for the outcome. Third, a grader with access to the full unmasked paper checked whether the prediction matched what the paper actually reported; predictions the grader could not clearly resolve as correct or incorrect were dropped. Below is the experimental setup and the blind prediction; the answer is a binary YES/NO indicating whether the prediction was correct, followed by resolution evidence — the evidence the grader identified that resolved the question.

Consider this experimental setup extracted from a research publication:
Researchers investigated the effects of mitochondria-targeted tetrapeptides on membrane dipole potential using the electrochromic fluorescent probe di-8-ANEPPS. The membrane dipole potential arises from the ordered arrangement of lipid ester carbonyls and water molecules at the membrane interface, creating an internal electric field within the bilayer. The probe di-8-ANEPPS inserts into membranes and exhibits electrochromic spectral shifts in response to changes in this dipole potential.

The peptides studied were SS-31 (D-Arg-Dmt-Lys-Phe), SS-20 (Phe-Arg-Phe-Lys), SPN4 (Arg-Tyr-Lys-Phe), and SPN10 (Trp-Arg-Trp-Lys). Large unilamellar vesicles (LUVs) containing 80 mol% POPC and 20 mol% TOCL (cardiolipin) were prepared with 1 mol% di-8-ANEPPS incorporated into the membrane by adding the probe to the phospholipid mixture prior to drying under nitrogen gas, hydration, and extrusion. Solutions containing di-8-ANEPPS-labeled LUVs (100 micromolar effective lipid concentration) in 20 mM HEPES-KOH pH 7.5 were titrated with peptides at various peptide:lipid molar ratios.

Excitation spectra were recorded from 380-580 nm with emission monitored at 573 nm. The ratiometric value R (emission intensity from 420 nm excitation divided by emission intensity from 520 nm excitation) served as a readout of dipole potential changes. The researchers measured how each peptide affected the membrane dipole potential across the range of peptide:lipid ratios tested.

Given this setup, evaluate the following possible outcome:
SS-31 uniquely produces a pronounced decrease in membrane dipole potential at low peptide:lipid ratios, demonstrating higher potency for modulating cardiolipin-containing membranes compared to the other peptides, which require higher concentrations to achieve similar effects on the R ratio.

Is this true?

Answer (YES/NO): NO